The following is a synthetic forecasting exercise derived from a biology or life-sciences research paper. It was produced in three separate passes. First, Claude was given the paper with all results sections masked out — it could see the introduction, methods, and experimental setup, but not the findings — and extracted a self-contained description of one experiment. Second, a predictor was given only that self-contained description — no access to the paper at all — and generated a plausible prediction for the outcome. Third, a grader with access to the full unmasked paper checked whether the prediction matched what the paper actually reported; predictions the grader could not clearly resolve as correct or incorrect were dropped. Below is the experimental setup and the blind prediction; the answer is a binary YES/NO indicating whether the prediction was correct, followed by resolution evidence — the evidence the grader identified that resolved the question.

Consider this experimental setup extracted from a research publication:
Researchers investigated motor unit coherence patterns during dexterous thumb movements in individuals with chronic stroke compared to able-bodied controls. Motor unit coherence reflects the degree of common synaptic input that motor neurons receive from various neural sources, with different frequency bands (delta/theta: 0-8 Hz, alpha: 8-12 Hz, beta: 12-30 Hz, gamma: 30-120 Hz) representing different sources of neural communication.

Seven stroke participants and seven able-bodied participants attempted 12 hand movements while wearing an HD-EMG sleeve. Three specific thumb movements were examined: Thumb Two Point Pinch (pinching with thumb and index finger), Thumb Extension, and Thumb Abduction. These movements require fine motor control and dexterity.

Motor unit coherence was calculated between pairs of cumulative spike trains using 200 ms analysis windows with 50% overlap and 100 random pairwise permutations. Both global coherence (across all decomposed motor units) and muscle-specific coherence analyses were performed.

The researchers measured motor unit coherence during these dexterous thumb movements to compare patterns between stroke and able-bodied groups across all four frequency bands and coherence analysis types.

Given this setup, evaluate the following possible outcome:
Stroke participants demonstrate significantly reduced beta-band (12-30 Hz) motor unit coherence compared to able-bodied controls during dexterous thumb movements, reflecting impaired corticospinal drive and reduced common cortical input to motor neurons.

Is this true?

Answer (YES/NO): NO